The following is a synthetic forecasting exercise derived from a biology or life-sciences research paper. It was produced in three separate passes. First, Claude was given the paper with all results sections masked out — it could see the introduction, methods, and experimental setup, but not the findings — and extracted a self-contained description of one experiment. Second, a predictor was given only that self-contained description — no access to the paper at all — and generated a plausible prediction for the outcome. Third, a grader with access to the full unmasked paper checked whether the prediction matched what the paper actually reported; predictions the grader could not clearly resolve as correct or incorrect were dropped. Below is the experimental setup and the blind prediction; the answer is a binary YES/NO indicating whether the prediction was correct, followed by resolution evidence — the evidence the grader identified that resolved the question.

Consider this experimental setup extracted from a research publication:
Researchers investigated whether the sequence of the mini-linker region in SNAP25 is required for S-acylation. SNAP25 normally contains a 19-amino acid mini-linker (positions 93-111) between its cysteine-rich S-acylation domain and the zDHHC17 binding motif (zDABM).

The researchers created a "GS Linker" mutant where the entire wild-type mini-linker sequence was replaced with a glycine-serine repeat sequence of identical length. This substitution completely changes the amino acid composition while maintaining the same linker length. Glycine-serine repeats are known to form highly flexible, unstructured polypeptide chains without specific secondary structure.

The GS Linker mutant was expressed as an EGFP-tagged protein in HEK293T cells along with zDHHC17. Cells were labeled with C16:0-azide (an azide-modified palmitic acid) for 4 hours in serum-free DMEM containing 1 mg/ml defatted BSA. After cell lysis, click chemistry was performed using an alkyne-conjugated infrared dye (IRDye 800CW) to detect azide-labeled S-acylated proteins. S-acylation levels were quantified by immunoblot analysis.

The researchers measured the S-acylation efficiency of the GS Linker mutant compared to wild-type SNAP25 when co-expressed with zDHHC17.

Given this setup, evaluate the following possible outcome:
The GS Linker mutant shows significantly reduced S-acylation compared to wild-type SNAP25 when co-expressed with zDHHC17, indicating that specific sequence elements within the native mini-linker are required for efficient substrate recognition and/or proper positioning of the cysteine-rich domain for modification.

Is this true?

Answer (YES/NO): NO